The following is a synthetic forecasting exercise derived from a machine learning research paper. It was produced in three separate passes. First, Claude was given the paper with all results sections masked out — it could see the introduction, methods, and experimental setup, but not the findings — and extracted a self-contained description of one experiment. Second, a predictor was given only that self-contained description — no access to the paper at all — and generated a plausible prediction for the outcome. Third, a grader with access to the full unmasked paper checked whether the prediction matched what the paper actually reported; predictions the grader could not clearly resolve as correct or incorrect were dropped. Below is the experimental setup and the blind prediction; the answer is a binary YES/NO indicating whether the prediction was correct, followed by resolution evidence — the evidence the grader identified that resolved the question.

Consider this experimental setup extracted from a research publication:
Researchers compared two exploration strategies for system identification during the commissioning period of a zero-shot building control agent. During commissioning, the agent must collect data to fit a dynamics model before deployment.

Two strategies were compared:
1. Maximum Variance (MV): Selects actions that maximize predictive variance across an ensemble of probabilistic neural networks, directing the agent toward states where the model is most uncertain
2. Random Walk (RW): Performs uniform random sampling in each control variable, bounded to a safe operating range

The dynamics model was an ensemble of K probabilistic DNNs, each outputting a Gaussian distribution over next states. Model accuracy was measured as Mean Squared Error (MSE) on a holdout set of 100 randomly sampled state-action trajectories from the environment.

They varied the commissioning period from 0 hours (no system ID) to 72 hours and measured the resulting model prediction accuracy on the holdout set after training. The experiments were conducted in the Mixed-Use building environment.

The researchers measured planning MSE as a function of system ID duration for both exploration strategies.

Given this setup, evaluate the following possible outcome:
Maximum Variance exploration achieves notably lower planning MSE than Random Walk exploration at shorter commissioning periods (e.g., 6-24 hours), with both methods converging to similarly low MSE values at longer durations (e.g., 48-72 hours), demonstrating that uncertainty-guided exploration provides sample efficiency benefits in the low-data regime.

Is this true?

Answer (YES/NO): NO